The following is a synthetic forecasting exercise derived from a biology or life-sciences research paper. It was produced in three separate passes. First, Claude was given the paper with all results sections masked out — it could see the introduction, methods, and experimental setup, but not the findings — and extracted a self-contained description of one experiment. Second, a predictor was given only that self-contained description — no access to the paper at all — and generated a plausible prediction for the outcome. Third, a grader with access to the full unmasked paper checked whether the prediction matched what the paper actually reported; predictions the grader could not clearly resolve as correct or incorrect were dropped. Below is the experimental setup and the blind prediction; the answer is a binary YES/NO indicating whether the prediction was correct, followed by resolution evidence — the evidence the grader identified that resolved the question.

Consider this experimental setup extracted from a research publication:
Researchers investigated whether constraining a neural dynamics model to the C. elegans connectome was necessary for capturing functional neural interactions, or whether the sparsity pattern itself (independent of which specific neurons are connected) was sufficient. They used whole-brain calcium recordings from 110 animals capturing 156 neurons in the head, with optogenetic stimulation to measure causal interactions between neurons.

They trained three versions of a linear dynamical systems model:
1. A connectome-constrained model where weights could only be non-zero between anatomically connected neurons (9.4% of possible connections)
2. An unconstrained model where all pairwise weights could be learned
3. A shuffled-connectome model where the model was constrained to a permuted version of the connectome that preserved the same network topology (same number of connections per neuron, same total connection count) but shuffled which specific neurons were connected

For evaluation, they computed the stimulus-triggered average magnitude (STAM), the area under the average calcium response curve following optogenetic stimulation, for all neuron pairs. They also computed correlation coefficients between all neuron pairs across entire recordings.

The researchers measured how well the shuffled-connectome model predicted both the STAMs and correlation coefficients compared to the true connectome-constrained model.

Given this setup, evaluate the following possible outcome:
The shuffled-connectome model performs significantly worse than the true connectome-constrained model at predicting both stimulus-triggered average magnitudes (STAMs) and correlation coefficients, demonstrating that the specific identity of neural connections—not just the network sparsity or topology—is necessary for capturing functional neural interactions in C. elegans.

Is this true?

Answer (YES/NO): YES